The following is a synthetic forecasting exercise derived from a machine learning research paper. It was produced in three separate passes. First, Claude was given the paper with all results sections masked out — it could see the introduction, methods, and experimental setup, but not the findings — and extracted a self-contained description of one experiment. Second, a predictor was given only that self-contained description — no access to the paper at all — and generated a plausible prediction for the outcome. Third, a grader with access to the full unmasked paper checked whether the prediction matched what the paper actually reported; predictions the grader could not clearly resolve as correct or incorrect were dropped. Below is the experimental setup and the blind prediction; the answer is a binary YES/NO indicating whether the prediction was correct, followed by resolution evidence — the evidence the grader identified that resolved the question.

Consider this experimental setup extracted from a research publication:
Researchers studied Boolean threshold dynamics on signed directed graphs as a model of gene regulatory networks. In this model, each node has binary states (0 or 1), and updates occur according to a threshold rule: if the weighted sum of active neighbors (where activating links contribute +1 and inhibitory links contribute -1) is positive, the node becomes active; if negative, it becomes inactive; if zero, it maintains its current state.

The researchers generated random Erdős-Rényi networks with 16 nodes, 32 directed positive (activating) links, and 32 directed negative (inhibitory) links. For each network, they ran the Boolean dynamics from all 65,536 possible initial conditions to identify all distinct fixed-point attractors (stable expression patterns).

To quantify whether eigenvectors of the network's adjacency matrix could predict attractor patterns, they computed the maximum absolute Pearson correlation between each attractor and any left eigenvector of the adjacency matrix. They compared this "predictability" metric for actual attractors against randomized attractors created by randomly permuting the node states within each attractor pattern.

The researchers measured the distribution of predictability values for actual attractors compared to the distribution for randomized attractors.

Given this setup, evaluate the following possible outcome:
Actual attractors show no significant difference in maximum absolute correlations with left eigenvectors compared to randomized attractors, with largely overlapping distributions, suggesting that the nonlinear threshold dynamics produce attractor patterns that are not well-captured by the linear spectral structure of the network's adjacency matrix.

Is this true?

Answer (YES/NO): NO